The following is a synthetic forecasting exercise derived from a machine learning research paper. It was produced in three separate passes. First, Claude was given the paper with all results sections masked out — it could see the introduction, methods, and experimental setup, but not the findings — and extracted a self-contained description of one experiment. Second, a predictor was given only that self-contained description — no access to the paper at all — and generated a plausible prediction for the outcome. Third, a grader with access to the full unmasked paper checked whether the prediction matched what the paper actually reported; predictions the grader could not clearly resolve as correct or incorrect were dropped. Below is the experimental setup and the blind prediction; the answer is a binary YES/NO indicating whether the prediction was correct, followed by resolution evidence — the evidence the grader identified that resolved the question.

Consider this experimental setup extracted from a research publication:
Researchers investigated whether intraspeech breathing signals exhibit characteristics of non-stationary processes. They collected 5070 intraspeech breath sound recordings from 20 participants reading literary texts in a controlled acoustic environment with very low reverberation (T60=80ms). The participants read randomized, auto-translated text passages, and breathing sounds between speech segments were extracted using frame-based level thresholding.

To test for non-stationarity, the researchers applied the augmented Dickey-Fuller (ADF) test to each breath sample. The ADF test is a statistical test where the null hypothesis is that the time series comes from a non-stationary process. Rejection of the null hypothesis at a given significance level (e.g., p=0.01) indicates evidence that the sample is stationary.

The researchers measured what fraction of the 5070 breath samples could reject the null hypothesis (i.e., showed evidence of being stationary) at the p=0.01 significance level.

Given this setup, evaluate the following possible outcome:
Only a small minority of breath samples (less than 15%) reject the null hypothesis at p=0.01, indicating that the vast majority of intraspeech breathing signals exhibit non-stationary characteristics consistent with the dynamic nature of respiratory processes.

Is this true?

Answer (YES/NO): NO